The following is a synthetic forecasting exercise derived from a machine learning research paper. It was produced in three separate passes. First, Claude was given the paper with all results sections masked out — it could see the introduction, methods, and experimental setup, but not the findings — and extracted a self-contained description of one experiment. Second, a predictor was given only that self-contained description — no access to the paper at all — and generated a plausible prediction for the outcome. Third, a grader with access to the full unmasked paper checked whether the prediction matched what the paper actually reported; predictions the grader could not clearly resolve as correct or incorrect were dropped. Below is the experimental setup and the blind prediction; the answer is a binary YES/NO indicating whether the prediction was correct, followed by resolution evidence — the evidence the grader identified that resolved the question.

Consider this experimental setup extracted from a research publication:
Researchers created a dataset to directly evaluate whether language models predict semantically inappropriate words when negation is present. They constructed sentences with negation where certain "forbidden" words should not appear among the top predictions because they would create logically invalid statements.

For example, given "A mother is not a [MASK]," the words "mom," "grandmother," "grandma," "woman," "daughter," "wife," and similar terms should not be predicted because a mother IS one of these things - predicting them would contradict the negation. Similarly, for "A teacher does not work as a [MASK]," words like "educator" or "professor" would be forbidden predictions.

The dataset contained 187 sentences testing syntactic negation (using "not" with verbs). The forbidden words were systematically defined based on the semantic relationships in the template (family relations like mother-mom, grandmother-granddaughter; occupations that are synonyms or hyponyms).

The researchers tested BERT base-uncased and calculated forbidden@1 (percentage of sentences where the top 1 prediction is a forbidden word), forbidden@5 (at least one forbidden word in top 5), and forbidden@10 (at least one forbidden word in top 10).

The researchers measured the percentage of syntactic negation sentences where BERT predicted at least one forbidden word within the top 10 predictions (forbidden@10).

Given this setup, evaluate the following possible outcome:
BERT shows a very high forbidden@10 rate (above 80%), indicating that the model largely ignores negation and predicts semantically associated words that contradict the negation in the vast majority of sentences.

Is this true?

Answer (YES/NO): NO